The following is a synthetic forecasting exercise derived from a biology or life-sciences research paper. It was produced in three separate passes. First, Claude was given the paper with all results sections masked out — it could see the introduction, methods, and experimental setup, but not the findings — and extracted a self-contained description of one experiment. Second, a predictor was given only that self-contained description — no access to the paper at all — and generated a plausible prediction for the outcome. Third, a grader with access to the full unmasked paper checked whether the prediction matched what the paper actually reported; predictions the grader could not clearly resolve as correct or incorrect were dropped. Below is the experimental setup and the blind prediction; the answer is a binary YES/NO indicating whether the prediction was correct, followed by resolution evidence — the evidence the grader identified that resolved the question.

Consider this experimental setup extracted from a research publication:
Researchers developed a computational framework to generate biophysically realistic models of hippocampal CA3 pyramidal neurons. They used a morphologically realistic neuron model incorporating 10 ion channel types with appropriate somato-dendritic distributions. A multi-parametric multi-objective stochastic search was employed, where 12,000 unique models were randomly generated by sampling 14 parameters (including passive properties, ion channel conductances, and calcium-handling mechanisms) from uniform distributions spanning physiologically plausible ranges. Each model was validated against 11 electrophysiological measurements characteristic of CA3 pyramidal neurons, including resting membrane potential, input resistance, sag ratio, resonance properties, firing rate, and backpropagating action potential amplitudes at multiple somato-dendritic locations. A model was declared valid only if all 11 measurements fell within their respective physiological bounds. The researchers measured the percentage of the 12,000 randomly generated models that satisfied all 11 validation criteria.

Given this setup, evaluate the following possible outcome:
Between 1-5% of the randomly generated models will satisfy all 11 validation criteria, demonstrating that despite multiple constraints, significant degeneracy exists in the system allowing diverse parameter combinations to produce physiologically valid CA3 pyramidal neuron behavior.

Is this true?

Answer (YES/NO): YES